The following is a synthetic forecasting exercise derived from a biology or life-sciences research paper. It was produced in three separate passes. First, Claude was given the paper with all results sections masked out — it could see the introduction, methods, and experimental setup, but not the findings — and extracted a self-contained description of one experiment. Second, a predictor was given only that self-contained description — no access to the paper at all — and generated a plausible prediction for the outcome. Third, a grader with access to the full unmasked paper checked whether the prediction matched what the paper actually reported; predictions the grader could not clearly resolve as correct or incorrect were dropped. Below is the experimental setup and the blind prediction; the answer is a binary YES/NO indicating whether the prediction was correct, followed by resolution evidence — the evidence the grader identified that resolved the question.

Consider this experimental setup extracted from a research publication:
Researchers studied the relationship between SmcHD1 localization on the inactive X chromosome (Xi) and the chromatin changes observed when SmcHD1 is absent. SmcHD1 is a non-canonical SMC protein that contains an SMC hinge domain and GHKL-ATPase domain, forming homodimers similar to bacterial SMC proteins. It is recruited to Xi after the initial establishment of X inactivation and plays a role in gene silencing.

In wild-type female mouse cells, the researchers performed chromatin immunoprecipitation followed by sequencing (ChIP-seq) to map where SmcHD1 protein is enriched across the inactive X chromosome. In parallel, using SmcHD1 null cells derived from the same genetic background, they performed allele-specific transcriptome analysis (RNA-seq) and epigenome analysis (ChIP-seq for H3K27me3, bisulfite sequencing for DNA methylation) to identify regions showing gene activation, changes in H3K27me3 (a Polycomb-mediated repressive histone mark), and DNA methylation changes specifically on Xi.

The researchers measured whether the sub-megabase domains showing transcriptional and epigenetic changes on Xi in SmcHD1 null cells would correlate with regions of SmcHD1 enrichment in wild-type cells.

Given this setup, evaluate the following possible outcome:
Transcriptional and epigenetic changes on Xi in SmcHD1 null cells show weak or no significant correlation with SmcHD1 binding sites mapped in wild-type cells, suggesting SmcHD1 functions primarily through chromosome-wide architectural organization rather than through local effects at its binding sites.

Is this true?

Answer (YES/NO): NO